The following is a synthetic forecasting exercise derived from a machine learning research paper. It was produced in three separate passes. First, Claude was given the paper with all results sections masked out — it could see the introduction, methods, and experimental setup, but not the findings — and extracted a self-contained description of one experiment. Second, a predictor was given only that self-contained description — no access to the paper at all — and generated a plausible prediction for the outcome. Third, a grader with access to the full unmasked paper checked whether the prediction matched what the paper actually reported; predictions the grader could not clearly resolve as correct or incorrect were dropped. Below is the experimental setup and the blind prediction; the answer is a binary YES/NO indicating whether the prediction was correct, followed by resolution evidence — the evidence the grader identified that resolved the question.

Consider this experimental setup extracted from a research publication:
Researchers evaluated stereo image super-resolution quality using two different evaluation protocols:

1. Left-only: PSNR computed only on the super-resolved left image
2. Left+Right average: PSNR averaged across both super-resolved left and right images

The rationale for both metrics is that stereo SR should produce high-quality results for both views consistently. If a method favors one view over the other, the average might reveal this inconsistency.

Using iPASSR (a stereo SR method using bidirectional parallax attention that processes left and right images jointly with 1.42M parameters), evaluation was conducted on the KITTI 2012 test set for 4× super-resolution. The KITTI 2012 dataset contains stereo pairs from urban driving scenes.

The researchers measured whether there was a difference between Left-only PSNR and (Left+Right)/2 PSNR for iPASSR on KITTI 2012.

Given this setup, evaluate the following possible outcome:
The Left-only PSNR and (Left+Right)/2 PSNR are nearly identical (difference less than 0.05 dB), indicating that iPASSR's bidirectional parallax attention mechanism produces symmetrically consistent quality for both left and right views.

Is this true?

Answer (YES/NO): NO